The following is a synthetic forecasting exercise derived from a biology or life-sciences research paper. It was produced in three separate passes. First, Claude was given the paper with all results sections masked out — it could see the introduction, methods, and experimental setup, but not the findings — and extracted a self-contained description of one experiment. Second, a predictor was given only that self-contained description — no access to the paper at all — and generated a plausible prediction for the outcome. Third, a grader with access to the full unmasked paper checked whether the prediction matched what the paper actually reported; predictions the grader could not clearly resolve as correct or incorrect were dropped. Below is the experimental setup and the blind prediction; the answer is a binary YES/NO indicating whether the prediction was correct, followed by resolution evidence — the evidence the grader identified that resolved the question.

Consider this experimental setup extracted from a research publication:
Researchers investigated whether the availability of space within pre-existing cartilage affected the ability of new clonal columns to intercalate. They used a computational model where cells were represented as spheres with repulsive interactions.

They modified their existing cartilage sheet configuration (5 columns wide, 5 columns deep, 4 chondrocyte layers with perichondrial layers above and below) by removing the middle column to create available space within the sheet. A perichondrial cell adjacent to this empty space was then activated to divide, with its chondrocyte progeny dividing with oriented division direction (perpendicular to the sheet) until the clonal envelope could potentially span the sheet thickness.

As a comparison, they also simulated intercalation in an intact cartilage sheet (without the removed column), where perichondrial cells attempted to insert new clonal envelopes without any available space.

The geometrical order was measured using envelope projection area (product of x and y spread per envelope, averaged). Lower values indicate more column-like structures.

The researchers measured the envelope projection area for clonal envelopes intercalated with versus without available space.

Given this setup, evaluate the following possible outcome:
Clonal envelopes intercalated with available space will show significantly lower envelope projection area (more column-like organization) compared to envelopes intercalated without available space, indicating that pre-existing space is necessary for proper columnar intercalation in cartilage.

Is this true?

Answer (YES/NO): YES